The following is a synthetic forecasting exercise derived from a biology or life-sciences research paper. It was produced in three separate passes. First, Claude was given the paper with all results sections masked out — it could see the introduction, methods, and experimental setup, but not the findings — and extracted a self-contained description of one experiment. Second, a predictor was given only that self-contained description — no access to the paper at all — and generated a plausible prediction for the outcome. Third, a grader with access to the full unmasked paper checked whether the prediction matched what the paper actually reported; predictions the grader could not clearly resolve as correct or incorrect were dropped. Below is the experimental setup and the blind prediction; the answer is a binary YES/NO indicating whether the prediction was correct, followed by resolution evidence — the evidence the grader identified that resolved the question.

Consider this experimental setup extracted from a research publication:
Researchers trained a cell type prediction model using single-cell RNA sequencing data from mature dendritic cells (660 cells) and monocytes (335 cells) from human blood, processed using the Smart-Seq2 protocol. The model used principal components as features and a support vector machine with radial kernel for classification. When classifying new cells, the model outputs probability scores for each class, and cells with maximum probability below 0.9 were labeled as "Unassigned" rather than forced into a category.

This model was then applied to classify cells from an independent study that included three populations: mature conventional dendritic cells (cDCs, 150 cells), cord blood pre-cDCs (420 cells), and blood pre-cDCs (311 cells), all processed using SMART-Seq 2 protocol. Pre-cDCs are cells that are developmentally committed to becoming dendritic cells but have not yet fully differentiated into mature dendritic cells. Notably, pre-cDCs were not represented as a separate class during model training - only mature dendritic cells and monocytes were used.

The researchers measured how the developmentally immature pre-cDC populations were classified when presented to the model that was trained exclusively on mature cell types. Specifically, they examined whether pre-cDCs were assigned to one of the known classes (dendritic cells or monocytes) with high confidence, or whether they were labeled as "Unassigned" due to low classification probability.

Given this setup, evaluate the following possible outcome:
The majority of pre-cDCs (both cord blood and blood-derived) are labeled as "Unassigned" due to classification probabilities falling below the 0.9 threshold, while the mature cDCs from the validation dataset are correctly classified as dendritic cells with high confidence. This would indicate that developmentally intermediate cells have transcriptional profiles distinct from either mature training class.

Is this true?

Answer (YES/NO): NO